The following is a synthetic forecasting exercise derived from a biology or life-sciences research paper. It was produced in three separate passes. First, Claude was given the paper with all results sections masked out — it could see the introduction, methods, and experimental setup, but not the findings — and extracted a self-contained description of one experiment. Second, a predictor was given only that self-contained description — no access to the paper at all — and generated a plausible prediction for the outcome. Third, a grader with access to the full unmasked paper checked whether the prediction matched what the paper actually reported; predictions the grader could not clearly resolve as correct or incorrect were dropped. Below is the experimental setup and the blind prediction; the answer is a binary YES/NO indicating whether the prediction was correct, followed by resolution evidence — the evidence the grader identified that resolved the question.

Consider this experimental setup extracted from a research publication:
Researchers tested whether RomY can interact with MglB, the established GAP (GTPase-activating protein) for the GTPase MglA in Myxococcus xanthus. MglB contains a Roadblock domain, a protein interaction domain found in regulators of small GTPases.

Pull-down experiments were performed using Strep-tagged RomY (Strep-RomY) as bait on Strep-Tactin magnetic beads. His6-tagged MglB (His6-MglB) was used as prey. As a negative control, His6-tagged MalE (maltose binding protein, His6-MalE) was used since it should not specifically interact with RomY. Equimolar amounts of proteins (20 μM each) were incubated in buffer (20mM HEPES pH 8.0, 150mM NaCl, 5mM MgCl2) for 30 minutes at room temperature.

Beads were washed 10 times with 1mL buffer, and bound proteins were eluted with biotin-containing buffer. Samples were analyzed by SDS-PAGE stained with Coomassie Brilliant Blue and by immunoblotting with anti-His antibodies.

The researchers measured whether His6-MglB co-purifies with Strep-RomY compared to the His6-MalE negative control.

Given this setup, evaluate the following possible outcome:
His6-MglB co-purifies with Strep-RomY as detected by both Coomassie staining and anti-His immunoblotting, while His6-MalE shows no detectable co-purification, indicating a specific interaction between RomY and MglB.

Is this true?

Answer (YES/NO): NO